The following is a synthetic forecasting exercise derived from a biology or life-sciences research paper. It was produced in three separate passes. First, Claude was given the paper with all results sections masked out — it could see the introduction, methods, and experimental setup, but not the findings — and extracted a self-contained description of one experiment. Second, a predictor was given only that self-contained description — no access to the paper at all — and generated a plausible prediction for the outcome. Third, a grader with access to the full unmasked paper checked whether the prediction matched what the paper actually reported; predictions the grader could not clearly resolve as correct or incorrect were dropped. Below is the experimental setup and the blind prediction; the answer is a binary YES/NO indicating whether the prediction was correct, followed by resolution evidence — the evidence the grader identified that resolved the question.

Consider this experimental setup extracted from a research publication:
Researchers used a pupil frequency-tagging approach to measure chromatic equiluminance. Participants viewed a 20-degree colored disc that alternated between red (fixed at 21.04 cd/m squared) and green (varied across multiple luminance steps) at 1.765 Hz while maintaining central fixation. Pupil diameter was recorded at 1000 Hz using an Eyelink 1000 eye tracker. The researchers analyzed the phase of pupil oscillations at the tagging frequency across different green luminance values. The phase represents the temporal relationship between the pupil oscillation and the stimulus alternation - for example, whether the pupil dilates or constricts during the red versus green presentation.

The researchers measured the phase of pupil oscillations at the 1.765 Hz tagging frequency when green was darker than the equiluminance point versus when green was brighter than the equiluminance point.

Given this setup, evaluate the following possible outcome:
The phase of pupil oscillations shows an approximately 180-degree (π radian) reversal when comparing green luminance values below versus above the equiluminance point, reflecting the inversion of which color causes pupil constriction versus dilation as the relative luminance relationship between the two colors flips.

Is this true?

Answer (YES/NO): YES